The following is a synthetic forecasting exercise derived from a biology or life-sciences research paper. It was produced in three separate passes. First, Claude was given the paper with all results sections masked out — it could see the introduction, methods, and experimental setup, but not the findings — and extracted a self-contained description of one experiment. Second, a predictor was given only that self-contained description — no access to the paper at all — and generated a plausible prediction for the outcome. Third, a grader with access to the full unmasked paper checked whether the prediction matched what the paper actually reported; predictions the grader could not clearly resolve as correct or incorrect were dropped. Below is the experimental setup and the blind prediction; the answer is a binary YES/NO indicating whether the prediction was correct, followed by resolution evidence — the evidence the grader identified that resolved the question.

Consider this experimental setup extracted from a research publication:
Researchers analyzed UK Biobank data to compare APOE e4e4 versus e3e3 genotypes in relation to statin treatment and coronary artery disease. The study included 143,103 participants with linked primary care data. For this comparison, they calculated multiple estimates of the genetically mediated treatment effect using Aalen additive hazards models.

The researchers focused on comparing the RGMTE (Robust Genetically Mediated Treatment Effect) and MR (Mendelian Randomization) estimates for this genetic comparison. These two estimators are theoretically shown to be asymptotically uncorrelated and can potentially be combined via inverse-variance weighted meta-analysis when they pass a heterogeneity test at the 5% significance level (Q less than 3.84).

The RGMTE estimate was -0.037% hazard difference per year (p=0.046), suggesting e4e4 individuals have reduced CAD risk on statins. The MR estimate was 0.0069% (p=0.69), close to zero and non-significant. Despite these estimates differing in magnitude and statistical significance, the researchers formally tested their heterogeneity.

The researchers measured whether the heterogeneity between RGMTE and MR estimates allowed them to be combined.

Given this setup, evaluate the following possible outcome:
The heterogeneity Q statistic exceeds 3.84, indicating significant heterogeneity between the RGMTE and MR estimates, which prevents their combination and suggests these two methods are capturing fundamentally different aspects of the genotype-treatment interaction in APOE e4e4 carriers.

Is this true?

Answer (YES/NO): NO